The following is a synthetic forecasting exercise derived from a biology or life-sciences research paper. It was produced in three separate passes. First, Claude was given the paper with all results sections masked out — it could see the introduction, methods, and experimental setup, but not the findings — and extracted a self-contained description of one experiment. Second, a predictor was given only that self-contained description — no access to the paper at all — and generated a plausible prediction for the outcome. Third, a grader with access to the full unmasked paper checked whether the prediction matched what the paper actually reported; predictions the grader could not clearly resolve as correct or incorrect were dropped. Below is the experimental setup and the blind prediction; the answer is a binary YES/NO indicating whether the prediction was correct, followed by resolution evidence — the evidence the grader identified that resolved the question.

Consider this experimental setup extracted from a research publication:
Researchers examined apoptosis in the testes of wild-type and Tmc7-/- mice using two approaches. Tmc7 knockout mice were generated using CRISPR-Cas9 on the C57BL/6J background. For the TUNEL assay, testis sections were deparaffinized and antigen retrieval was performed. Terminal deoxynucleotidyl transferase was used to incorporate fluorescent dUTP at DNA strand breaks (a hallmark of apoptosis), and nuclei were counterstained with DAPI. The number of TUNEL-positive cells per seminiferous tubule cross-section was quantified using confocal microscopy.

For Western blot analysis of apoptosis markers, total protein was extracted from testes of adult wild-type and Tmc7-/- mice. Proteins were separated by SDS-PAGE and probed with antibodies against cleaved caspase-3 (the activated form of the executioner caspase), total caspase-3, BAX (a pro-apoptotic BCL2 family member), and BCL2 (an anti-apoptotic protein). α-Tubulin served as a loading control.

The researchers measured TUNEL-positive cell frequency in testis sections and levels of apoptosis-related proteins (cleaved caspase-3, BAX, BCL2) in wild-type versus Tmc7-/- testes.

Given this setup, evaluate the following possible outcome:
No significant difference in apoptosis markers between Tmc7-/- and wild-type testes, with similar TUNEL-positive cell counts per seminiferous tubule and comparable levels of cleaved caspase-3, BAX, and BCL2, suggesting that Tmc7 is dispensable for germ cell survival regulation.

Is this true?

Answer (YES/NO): NO